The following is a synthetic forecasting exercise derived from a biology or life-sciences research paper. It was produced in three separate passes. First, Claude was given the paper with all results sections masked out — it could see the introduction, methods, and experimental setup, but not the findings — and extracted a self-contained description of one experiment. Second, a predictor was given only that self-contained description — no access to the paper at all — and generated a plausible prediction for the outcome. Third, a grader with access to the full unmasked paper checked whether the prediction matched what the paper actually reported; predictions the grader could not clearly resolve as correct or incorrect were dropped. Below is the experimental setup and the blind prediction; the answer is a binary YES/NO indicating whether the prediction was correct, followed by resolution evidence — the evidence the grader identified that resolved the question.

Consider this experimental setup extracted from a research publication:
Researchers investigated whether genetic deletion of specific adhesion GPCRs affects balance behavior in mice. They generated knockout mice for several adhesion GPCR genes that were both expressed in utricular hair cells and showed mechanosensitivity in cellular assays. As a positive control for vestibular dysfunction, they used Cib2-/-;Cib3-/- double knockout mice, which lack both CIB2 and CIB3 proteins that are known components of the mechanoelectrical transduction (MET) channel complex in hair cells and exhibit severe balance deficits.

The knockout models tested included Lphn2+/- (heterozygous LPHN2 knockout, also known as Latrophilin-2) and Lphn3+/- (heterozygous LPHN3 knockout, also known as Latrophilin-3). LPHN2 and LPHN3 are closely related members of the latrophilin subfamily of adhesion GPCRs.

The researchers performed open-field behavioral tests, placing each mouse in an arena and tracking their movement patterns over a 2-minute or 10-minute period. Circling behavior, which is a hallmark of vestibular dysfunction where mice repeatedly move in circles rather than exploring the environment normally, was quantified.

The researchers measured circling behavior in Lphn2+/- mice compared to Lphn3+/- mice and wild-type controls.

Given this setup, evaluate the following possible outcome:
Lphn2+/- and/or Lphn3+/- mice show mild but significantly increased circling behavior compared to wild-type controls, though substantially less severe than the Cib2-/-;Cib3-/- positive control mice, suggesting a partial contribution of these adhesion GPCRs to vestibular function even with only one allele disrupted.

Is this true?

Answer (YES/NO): YES